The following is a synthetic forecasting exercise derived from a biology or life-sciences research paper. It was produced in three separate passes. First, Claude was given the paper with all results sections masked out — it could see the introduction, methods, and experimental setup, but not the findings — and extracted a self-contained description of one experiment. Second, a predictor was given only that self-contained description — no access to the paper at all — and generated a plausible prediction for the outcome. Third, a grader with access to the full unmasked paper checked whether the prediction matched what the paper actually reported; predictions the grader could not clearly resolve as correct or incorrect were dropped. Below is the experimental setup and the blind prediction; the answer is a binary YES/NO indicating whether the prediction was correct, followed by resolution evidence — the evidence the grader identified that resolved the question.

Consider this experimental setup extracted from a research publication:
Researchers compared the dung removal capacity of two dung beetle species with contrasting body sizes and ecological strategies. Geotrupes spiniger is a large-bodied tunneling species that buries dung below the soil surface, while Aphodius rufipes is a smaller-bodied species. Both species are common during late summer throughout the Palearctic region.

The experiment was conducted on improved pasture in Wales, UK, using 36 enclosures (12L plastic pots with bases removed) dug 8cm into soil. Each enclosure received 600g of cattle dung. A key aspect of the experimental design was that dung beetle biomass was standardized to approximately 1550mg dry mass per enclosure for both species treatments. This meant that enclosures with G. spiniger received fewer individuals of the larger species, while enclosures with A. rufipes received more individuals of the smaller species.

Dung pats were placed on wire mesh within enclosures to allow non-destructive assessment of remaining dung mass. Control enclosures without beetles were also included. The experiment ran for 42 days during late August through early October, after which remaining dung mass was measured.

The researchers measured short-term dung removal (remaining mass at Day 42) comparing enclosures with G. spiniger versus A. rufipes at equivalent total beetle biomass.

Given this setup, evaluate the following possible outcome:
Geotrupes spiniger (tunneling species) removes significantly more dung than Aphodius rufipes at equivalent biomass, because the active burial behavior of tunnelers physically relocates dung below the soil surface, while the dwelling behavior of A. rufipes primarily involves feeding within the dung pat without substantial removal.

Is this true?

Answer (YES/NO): NO